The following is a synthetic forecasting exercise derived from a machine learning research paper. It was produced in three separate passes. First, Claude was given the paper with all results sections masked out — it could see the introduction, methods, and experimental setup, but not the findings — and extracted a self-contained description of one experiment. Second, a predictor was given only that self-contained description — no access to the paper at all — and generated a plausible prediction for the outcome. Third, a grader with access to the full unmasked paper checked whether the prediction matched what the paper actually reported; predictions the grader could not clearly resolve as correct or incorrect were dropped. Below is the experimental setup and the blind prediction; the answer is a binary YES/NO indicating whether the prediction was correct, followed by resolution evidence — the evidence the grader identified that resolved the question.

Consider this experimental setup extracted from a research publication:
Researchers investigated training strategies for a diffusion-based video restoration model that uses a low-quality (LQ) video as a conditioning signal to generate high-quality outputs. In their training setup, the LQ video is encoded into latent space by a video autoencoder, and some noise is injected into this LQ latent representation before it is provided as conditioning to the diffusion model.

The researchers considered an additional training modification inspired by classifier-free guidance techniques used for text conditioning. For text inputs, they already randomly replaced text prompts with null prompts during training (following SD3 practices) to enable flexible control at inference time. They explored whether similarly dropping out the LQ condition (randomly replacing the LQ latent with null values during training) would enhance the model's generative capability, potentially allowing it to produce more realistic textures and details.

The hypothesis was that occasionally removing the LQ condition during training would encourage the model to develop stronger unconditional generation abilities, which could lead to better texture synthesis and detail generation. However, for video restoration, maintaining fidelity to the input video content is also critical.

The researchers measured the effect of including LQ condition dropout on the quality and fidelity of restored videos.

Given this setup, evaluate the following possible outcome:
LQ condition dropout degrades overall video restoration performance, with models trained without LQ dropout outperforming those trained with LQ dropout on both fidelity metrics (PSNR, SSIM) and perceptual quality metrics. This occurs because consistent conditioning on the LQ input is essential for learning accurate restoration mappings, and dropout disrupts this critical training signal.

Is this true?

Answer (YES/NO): NO